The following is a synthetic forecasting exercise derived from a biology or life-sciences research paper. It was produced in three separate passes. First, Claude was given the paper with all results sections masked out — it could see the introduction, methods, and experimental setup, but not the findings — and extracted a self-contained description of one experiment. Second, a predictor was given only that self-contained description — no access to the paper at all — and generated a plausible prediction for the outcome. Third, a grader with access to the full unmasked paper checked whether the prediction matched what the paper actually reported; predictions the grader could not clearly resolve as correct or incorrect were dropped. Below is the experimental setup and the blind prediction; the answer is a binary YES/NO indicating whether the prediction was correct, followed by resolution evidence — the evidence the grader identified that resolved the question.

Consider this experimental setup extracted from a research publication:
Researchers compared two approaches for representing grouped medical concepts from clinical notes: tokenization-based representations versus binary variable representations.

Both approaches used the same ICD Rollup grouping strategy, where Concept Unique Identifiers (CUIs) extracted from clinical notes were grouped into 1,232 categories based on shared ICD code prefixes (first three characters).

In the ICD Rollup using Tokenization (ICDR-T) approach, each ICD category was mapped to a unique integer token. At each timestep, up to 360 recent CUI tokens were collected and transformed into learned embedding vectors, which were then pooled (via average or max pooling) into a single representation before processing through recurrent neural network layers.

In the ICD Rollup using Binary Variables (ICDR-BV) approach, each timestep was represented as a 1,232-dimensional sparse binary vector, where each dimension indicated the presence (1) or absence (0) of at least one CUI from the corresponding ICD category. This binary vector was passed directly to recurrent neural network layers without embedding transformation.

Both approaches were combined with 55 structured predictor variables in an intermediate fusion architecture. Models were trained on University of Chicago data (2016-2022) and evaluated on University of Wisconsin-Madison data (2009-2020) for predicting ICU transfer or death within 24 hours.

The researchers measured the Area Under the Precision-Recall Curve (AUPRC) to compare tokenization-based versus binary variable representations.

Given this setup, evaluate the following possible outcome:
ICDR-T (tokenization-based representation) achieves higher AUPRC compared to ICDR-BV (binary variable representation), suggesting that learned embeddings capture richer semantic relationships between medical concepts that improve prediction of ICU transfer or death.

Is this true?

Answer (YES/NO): NO